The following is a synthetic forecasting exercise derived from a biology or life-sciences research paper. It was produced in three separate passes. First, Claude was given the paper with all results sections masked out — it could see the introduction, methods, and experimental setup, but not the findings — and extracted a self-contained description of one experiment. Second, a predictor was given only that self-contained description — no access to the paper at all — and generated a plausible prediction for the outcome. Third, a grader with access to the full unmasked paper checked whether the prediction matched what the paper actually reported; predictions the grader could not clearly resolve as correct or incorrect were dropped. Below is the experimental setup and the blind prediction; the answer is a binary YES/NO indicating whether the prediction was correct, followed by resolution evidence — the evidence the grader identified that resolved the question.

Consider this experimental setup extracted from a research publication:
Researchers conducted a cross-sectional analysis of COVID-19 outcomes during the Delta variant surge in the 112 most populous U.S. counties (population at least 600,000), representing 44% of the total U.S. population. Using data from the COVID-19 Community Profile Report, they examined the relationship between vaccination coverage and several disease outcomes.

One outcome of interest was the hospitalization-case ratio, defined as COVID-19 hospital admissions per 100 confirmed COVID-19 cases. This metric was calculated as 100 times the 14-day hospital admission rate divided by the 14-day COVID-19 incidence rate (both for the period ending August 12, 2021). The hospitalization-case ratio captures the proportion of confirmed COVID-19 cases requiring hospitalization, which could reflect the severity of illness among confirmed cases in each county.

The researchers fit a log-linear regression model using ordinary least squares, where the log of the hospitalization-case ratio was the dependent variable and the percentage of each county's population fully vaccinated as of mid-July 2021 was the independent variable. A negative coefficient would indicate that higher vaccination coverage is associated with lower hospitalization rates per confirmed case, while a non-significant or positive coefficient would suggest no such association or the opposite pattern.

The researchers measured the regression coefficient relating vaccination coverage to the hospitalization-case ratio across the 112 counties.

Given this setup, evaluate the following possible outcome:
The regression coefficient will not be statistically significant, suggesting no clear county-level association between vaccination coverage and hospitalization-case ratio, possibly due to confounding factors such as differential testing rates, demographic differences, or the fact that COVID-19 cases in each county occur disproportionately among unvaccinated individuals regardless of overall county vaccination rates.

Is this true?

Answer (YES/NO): NO